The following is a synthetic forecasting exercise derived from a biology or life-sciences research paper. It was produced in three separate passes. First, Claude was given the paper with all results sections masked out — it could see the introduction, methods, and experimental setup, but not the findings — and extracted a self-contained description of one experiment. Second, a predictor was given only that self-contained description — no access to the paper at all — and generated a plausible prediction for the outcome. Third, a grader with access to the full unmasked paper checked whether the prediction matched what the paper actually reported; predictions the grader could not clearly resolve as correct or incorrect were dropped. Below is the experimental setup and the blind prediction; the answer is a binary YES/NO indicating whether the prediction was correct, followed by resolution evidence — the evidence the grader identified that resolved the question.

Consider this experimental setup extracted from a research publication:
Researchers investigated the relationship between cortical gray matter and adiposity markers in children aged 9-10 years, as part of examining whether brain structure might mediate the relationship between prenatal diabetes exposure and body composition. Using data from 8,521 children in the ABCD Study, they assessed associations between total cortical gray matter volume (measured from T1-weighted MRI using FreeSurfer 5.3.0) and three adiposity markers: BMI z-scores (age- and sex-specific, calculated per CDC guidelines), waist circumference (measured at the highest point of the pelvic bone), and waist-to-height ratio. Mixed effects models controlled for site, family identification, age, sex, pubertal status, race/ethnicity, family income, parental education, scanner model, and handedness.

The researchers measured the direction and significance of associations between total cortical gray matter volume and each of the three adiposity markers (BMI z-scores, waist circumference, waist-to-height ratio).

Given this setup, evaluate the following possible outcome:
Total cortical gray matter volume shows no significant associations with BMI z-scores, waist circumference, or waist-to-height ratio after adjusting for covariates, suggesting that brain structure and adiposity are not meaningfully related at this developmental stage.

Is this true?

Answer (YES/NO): NO